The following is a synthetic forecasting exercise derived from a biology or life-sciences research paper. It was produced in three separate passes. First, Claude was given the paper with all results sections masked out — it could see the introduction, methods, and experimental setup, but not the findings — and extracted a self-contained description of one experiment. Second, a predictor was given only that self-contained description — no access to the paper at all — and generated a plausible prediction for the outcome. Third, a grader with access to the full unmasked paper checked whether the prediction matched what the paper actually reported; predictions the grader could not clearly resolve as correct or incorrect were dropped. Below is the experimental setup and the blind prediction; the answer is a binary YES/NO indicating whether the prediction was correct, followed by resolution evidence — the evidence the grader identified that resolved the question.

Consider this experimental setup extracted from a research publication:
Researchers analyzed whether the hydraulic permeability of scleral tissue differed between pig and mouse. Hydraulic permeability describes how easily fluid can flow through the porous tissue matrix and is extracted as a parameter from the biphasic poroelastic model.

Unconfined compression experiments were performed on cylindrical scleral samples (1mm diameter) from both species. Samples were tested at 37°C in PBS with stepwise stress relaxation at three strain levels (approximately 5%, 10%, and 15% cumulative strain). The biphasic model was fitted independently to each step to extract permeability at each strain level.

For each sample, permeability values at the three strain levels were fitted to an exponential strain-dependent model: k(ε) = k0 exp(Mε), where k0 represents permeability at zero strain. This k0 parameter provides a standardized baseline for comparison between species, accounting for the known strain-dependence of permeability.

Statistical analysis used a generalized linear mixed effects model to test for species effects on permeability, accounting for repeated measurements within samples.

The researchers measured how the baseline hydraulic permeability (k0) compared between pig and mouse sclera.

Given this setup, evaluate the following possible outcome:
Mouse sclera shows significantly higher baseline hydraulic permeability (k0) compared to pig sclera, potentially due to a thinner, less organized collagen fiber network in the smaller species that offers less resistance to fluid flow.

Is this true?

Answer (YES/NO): NO